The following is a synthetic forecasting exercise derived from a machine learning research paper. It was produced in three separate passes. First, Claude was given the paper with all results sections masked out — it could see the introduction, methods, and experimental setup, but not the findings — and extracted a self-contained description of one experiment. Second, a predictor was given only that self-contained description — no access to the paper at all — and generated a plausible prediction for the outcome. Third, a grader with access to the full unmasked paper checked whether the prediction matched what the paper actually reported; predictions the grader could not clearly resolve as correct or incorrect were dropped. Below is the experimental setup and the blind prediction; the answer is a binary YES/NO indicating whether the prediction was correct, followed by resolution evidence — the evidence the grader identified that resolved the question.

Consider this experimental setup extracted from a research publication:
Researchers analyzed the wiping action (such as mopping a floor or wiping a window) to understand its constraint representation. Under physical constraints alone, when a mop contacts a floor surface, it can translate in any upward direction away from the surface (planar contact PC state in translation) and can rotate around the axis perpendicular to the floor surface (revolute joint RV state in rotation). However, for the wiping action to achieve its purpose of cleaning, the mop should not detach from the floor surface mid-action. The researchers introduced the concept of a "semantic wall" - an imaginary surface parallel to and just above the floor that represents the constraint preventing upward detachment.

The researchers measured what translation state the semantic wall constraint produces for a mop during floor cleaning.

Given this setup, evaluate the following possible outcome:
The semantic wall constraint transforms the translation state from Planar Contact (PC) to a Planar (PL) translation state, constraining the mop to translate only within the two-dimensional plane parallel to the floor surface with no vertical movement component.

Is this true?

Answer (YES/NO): NO